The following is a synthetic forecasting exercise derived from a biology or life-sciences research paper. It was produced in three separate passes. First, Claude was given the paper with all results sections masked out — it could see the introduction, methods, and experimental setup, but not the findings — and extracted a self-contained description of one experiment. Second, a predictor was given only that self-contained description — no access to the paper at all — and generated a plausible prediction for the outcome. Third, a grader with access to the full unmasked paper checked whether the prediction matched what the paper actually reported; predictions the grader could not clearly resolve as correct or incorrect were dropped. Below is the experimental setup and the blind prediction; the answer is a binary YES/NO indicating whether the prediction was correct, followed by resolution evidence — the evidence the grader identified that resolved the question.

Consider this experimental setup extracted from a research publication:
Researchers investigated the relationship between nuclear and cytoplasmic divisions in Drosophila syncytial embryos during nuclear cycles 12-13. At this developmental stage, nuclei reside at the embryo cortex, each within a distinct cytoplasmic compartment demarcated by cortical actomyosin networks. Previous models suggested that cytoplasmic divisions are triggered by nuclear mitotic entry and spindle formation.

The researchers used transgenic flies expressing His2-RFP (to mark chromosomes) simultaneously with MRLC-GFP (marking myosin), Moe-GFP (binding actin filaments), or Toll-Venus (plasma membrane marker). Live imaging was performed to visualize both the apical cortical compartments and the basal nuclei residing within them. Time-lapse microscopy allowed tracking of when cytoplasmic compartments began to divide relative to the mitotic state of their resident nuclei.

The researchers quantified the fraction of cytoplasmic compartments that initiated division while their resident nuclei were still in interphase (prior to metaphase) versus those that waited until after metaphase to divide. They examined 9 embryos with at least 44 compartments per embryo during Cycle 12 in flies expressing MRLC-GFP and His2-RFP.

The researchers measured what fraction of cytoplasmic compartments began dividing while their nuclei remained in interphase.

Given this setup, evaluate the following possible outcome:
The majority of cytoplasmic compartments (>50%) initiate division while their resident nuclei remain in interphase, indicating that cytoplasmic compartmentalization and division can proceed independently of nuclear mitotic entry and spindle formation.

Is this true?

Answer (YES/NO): NO